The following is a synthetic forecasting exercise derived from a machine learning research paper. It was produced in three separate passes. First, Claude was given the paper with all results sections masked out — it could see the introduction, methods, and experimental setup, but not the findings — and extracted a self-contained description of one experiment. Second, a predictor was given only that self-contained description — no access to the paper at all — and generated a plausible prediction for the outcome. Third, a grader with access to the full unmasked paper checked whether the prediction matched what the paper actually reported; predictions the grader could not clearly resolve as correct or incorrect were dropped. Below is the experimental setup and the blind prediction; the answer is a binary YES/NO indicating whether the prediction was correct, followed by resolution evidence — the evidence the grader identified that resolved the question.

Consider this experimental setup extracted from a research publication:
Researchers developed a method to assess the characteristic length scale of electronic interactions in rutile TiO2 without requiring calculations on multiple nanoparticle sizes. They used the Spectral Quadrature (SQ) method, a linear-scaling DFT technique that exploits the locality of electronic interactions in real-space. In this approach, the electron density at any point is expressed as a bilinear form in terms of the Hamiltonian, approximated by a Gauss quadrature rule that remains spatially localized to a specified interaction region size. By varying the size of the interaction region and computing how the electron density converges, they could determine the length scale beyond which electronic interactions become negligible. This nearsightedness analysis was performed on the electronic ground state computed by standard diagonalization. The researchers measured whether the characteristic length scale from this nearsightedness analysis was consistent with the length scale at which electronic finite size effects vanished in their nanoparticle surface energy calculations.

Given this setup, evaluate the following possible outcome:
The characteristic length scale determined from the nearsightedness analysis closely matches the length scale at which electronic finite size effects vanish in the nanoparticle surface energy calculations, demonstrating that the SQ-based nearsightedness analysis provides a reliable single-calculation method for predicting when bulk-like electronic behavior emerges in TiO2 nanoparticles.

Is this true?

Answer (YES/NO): YES